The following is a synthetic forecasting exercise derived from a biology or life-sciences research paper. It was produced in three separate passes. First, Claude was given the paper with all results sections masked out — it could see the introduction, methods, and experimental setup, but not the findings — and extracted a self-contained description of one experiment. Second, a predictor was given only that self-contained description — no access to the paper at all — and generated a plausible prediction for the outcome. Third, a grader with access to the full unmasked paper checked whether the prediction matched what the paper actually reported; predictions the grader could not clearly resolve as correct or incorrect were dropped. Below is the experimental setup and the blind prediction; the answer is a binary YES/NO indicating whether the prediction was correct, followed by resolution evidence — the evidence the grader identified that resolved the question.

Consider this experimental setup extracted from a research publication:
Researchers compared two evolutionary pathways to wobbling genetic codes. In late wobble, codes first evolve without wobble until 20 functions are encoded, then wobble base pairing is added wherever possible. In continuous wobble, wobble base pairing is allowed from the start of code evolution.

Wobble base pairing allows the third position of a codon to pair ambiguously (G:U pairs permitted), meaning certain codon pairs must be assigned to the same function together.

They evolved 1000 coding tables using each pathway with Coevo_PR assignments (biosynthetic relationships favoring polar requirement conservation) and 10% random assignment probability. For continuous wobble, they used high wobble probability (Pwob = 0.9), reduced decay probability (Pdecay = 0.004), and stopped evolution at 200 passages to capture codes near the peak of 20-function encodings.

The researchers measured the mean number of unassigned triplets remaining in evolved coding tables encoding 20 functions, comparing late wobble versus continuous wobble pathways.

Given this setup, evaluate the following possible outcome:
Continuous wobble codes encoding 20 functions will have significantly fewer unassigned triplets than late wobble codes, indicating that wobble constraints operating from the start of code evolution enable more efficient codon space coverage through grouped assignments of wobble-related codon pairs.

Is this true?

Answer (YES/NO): NO